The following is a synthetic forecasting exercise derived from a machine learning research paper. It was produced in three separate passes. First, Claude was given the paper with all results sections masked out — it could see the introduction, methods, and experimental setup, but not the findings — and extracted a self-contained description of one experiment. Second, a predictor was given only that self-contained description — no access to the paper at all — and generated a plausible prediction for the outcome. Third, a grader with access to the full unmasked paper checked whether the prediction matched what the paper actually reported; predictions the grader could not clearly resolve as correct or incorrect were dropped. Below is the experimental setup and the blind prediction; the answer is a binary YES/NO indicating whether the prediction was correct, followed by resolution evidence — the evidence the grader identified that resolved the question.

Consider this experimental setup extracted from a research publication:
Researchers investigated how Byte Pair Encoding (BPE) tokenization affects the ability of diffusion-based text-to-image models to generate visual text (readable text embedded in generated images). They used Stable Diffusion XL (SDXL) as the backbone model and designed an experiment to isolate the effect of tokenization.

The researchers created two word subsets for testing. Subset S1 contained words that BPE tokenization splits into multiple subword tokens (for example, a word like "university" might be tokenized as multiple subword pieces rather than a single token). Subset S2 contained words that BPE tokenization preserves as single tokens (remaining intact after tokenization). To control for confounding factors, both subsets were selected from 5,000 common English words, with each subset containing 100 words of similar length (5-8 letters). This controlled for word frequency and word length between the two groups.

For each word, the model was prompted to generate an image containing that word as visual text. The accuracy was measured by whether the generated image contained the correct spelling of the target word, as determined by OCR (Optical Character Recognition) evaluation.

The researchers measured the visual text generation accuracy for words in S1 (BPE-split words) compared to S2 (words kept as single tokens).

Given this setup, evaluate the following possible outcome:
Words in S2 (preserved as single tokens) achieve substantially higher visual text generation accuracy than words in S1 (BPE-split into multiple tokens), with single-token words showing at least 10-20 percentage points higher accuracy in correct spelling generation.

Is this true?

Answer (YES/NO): YES